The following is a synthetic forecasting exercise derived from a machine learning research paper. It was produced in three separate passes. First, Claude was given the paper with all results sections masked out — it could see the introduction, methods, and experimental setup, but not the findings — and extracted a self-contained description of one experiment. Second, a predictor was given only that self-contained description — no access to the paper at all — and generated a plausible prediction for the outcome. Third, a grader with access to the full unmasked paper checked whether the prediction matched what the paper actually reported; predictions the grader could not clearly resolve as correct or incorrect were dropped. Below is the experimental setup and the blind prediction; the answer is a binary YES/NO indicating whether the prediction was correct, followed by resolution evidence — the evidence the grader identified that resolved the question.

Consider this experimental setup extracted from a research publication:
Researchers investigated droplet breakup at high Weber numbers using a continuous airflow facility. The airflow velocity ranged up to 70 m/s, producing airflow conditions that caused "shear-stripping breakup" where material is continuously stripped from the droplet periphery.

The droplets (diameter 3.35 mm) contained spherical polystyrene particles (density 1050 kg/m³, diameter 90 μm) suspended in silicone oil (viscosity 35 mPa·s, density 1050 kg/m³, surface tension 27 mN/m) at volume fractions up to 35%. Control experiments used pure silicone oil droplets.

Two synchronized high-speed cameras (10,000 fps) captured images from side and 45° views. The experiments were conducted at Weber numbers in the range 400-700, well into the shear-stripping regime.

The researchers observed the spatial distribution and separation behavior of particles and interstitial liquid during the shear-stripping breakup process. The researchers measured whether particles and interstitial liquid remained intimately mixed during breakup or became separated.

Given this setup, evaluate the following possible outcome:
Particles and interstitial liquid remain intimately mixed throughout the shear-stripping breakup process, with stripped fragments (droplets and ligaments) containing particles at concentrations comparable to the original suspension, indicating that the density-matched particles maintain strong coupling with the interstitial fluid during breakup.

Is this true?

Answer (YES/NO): NO